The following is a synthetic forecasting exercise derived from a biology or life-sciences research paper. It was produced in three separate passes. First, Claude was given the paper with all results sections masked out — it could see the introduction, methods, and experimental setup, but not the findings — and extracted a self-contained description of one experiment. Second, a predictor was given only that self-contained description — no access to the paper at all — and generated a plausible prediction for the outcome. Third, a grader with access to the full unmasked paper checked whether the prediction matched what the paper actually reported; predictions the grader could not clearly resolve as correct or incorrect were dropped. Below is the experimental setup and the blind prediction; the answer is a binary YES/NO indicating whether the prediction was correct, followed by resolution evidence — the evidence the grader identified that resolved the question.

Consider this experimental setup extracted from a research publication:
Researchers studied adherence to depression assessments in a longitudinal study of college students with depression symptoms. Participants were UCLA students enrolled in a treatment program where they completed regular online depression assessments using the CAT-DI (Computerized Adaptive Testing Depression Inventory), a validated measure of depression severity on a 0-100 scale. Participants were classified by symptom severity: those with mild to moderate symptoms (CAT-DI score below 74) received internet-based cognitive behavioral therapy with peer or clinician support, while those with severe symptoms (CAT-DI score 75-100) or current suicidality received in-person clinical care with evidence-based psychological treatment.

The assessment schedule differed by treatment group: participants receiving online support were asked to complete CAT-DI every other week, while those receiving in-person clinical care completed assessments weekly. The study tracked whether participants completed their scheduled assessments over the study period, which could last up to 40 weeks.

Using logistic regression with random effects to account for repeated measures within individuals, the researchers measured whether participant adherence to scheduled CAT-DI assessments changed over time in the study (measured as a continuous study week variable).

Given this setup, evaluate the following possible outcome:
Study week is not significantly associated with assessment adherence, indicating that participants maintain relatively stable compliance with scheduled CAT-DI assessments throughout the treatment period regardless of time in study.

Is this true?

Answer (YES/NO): NO